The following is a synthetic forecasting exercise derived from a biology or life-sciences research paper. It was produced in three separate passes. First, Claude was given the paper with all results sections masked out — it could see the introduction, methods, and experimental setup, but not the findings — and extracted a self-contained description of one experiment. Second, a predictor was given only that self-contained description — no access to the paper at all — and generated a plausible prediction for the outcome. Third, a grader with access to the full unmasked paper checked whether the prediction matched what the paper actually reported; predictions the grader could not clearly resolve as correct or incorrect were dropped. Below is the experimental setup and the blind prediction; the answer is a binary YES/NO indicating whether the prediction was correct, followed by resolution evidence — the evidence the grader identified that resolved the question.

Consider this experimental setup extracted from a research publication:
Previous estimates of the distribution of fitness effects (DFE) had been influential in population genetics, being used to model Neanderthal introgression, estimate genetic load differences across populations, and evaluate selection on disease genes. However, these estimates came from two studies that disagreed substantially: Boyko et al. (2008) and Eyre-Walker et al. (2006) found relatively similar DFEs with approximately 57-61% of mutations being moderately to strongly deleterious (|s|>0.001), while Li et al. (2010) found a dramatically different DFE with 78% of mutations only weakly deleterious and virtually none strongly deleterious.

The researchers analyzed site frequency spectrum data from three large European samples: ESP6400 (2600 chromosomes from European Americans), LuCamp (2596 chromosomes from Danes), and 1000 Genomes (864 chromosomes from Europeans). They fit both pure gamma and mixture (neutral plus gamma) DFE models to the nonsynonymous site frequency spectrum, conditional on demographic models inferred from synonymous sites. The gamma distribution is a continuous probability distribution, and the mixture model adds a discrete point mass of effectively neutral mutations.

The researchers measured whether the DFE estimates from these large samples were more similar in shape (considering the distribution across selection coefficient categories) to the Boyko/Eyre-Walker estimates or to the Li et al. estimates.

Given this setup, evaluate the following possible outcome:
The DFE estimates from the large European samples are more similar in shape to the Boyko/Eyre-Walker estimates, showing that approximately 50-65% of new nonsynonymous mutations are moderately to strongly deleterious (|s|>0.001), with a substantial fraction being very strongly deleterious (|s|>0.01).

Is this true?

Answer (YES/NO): NO